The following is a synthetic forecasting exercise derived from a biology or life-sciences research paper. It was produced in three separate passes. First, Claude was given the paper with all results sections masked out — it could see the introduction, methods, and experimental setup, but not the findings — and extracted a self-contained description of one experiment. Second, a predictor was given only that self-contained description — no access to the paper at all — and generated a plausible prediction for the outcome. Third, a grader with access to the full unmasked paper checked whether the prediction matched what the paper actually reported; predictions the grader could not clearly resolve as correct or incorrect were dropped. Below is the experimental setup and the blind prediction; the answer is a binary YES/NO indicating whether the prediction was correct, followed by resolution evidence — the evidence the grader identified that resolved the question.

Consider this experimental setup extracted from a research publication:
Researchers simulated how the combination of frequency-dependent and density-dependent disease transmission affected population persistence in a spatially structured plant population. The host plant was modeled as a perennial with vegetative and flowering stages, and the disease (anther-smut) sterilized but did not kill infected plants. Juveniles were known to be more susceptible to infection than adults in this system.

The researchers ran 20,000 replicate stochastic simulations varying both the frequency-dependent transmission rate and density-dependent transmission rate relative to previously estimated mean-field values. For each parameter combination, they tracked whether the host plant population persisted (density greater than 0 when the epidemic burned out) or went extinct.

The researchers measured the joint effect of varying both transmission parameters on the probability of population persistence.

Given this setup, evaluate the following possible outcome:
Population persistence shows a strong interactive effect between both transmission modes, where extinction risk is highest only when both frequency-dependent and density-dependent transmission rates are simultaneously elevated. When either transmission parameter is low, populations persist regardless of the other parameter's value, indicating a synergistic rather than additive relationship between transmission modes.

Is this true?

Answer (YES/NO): YES